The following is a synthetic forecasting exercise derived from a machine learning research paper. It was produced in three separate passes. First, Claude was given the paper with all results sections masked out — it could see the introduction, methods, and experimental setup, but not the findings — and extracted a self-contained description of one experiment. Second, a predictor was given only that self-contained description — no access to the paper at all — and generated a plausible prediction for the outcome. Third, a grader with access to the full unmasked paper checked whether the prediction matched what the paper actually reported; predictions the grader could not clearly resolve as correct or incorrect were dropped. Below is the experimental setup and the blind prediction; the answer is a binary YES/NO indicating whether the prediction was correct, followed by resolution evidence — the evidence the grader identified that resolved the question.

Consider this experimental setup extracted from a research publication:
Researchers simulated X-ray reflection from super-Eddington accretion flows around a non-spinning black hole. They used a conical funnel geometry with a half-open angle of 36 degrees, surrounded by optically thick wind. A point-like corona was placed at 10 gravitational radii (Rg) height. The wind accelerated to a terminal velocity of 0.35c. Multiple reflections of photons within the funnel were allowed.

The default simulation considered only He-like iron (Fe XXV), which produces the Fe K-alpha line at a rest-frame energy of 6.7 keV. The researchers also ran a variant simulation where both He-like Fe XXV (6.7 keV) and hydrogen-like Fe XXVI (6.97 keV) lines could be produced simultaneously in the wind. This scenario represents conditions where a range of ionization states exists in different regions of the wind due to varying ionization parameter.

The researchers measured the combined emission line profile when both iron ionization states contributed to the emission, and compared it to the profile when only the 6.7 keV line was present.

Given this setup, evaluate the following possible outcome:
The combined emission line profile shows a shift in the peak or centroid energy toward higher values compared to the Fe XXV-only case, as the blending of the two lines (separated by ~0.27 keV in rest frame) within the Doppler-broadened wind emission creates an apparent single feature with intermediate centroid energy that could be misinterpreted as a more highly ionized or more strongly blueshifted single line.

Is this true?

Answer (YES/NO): NO